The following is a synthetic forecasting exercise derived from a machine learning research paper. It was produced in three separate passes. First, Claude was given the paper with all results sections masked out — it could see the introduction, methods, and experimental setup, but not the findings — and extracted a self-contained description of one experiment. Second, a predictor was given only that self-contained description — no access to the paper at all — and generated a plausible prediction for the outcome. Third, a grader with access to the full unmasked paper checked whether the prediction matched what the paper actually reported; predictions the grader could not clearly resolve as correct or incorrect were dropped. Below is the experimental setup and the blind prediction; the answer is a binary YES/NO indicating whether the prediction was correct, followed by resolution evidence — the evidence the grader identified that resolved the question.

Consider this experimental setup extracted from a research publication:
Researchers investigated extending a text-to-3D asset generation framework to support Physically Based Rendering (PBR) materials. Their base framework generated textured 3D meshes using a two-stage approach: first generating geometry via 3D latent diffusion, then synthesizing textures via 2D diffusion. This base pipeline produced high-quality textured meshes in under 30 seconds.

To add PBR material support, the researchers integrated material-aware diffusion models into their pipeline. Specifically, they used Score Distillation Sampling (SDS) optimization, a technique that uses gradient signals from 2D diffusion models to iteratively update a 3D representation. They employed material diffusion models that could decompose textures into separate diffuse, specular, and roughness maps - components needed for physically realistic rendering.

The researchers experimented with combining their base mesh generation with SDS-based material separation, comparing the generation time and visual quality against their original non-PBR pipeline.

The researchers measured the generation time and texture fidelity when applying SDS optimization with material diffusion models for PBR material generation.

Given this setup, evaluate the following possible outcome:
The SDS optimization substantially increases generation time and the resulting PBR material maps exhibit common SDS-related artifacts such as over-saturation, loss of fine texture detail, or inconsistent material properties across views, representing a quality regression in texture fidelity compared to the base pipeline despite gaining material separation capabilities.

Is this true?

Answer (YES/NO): YES